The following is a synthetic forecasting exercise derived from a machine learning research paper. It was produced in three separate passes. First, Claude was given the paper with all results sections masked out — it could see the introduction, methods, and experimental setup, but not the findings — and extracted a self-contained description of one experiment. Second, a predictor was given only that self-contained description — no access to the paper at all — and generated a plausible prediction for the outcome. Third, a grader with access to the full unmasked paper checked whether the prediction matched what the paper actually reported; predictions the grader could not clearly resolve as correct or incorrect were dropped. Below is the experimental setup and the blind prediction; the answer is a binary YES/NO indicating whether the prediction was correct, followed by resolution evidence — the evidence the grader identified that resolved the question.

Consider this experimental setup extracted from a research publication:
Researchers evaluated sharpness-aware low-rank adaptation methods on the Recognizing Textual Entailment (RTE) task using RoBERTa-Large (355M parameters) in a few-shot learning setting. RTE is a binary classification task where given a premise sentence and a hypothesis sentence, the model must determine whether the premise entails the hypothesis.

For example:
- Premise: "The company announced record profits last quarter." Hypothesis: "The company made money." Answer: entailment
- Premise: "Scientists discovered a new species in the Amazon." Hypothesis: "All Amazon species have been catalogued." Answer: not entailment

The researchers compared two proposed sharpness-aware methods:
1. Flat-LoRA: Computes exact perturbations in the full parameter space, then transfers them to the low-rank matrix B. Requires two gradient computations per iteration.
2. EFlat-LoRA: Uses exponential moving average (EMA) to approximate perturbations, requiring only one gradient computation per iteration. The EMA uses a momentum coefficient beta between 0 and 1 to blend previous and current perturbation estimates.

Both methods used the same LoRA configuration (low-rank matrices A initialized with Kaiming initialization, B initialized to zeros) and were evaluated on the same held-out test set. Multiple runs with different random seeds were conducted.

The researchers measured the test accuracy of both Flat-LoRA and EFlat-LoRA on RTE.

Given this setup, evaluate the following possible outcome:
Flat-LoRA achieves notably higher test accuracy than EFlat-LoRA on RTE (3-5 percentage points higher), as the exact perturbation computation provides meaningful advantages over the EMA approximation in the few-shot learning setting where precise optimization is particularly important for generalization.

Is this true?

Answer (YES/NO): NO